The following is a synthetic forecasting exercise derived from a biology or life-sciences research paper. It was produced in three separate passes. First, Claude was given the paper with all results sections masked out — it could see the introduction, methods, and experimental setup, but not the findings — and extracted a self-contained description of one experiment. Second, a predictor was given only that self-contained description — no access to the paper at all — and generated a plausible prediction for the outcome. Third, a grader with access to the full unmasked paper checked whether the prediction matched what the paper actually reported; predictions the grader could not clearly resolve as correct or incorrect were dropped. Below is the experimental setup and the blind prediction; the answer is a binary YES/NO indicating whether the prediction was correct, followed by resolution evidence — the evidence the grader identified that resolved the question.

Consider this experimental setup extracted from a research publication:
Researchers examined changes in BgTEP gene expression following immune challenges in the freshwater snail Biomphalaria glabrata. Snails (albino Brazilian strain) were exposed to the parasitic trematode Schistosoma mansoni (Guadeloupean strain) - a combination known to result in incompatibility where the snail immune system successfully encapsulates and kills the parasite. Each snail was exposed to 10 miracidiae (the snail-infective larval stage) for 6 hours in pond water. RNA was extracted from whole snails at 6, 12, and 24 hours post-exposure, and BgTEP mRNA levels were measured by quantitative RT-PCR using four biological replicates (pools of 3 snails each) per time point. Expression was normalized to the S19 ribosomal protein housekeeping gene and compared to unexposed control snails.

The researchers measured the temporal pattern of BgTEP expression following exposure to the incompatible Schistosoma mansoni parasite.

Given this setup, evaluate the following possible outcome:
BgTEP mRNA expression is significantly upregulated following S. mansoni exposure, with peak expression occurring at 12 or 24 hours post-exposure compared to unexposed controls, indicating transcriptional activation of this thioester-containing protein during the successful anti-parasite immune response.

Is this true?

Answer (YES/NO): YES